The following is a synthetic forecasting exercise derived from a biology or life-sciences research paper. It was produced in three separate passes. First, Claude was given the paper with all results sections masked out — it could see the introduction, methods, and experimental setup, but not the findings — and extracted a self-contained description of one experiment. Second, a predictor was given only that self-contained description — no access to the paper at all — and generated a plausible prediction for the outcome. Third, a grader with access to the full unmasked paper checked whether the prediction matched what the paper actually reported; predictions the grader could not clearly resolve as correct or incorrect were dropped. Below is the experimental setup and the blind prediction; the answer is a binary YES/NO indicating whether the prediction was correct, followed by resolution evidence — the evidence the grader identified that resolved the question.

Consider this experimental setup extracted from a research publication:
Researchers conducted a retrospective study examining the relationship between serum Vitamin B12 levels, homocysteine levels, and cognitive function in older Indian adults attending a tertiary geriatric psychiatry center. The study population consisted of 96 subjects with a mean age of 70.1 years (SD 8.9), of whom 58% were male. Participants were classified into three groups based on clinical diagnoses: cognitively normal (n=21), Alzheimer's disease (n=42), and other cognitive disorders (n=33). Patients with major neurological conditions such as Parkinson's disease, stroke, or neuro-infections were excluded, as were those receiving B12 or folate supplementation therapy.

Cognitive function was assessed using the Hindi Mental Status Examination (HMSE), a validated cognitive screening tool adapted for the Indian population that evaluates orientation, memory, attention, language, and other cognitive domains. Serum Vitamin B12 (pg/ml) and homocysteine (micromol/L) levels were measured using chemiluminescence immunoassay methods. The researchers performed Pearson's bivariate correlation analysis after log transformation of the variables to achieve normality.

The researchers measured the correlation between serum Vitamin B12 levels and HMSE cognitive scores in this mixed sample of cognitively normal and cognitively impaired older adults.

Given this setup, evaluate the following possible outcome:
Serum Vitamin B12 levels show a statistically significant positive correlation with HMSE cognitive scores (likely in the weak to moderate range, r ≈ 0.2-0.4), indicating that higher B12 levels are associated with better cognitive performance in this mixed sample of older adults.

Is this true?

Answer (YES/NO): NO